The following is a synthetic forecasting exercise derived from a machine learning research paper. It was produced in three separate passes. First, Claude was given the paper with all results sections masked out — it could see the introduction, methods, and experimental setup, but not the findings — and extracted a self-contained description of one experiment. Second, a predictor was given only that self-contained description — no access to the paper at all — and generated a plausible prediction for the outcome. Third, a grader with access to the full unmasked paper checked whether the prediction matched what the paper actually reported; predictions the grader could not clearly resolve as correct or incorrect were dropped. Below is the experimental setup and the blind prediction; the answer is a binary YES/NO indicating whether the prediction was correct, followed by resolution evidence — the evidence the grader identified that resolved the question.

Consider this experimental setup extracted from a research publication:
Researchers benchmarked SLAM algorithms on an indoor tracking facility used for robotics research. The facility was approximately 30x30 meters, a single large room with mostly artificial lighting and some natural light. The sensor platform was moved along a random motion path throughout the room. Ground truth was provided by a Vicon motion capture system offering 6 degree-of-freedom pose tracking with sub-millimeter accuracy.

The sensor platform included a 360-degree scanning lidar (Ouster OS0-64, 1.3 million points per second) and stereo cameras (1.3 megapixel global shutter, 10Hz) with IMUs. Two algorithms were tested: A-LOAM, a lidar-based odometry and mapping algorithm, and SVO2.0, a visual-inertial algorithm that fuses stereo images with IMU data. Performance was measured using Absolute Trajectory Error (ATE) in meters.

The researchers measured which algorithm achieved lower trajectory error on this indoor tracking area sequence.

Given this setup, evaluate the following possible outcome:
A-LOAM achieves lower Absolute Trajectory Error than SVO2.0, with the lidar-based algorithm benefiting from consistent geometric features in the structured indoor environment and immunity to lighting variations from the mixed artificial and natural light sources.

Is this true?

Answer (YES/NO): NO